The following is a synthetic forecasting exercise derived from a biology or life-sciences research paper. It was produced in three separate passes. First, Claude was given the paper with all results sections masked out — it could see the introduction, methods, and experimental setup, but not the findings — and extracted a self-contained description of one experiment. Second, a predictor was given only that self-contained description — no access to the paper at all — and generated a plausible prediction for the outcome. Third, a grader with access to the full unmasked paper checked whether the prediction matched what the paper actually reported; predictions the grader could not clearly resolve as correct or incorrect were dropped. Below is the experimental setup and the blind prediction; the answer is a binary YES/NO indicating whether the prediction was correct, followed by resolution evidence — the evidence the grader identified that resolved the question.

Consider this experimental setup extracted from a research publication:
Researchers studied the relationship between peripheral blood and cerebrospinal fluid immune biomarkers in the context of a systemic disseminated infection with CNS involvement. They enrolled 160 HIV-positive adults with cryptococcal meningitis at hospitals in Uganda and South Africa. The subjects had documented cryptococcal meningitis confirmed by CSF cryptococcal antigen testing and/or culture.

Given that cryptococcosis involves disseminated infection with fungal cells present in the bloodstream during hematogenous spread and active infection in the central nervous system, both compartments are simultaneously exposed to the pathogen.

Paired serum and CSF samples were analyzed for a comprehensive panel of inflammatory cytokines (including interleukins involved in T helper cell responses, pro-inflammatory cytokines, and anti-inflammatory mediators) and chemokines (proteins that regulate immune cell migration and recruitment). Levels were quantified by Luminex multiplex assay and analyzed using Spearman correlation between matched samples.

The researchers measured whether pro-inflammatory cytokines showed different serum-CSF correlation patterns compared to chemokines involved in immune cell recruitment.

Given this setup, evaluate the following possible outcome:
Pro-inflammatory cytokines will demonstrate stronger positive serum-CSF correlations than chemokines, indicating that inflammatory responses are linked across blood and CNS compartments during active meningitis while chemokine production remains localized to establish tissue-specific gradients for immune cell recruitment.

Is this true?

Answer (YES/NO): NO